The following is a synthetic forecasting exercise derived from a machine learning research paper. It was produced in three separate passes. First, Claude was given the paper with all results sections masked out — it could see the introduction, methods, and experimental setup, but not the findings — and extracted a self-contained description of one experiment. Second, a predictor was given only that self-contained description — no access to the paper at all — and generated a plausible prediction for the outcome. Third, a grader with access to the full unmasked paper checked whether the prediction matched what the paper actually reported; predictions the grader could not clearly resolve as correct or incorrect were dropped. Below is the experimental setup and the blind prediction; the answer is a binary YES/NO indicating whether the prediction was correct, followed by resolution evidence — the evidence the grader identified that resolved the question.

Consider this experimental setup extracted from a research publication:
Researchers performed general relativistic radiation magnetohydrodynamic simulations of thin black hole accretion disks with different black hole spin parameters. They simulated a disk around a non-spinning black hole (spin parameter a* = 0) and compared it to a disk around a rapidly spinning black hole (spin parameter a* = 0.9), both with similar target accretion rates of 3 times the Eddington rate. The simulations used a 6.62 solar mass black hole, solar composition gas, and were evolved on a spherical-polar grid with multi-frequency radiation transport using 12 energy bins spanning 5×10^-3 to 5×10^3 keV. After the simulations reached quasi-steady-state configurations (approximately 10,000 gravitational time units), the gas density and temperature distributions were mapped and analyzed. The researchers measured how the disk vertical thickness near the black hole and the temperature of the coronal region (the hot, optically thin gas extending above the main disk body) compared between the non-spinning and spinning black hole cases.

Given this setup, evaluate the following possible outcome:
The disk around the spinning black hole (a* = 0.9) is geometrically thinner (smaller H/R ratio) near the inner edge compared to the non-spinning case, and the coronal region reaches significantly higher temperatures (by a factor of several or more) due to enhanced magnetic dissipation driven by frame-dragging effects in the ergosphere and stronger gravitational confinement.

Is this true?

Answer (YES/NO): NO